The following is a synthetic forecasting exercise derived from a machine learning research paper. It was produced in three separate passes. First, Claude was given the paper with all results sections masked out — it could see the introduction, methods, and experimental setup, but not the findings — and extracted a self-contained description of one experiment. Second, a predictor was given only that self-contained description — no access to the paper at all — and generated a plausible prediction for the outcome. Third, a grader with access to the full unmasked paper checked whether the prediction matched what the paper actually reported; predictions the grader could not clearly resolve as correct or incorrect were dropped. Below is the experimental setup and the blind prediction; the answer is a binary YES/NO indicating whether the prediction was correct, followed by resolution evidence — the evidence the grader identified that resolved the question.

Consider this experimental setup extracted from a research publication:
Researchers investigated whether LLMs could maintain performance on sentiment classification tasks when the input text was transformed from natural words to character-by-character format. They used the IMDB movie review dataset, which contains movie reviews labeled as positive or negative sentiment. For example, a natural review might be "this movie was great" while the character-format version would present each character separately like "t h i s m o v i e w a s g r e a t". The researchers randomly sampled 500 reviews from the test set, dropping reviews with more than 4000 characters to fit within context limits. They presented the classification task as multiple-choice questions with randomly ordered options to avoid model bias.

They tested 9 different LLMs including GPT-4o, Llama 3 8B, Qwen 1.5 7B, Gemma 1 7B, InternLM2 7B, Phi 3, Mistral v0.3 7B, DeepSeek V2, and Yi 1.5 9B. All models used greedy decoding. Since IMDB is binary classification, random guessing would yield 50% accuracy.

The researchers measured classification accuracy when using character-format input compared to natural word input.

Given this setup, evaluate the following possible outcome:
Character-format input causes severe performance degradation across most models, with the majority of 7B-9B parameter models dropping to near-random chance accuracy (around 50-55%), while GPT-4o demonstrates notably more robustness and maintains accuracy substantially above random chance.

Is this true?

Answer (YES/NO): NO